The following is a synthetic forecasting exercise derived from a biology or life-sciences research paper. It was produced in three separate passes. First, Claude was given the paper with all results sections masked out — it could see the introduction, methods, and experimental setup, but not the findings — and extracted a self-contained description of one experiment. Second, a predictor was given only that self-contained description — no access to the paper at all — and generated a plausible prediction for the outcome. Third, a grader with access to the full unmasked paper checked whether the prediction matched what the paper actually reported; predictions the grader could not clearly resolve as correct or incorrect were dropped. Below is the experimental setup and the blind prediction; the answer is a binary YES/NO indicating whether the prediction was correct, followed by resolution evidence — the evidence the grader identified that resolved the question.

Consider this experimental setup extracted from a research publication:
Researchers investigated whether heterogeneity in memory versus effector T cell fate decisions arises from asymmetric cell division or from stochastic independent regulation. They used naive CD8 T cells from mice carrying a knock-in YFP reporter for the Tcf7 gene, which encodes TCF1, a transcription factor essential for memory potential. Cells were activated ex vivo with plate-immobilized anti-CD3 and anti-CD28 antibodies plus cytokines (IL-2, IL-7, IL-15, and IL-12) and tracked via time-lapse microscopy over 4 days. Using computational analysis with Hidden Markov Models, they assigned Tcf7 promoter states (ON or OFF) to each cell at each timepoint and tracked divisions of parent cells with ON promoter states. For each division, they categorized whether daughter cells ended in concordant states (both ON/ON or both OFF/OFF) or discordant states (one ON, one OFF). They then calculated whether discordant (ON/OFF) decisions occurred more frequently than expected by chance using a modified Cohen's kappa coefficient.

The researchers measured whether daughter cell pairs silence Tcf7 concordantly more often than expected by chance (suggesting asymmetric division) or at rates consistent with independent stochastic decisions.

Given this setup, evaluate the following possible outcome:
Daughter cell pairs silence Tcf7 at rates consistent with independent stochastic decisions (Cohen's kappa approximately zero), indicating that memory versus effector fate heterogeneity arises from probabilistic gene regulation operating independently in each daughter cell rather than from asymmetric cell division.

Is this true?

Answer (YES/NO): YES